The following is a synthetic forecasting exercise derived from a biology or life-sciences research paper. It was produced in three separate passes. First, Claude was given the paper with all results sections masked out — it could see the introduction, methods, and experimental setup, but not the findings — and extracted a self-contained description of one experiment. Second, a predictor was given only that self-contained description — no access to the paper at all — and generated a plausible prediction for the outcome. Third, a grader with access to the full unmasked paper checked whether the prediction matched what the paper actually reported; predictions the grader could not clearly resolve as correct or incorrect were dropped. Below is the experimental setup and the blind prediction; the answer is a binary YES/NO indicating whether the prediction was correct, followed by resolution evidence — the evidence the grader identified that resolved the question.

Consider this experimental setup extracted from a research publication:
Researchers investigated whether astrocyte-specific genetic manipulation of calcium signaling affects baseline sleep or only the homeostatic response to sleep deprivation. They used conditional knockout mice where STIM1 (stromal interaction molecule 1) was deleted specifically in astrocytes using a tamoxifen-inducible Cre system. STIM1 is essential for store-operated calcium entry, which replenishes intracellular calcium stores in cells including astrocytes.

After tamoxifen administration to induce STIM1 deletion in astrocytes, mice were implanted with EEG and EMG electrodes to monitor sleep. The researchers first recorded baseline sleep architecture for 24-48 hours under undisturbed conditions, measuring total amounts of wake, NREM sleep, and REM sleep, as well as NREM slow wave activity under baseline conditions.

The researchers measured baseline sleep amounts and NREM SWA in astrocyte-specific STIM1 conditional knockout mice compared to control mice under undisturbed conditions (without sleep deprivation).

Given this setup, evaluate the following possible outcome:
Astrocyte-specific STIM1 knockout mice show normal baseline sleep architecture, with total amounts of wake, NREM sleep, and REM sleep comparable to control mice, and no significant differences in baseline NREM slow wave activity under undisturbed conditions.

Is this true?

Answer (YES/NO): YES